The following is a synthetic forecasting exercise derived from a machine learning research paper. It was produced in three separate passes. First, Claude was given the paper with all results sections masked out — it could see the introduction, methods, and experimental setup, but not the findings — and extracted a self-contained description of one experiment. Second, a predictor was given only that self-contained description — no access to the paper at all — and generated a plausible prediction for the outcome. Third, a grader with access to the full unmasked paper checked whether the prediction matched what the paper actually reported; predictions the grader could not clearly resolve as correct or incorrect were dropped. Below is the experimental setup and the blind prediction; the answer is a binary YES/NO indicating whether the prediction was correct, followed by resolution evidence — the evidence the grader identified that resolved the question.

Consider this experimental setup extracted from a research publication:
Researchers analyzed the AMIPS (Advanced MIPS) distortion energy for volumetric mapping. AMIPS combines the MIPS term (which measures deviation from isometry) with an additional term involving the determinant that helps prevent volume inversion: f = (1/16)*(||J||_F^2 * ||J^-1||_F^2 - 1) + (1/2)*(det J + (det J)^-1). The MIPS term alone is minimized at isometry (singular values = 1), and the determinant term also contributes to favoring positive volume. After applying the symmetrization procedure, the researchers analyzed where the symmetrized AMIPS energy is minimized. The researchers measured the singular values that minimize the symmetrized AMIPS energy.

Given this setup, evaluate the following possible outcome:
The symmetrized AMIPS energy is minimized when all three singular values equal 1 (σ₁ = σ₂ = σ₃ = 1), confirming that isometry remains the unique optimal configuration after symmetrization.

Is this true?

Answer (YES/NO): NO